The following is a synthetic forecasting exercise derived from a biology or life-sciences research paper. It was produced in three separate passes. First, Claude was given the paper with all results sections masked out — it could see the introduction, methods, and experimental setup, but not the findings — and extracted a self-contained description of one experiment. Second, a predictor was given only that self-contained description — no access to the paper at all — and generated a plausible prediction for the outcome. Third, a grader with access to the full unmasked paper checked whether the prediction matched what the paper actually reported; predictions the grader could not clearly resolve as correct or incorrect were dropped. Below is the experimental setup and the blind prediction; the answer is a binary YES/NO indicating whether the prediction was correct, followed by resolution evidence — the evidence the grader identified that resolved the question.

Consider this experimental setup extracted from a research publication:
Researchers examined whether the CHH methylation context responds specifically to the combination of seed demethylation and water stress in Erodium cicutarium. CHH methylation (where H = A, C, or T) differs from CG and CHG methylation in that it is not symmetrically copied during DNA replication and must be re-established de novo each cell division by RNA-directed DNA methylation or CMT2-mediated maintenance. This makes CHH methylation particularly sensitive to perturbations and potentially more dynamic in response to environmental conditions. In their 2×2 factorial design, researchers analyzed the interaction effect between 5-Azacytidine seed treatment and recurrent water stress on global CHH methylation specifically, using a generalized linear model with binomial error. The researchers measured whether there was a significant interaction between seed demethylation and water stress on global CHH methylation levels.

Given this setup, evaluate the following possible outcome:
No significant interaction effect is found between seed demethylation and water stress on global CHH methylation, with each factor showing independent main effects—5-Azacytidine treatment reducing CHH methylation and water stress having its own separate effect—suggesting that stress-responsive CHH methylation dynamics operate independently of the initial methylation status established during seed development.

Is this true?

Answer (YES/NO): NO